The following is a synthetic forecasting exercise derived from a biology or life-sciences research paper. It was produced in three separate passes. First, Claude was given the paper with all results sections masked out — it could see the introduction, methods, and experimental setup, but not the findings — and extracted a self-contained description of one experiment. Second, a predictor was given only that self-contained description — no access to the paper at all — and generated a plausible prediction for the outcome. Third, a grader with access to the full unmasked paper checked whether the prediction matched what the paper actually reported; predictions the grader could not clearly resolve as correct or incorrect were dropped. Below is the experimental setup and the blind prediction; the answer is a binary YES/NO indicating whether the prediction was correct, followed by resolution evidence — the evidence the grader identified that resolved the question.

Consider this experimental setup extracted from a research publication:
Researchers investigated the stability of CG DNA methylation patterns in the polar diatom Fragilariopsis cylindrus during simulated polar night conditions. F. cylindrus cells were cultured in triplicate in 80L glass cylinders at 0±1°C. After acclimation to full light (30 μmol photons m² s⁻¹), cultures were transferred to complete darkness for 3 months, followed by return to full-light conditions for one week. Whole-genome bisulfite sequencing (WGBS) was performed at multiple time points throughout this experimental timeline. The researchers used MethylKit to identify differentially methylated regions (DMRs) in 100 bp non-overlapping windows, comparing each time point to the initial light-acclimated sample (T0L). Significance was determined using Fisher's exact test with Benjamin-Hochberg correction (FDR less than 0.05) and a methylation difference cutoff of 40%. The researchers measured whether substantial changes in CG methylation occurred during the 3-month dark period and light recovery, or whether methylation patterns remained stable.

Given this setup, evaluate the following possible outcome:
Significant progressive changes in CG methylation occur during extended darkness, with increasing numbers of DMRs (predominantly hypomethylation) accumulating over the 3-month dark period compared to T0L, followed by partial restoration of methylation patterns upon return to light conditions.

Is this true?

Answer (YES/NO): NO